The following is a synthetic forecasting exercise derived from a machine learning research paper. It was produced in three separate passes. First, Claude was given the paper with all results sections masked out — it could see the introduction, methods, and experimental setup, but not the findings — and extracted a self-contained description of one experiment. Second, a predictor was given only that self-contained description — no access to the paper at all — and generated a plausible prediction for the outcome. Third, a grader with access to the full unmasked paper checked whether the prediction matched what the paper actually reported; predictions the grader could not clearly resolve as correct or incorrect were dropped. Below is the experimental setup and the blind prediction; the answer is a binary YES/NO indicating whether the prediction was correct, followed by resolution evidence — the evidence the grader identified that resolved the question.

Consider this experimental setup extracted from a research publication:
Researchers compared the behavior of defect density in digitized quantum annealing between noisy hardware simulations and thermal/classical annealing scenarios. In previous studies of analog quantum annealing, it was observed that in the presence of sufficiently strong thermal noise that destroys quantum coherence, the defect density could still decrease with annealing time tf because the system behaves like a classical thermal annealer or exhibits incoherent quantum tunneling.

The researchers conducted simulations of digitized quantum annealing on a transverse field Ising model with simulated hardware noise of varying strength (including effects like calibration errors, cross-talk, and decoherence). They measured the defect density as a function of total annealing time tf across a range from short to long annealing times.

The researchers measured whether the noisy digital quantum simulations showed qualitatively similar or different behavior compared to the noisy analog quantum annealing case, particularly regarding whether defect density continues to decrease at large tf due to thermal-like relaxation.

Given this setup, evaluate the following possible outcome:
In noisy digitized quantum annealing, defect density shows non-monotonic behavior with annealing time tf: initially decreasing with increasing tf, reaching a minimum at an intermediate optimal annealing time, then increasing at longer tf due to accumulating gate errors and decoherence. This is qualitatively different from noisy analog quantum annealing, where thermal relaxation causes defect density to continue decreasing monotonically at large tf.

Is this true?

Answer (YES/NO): YES